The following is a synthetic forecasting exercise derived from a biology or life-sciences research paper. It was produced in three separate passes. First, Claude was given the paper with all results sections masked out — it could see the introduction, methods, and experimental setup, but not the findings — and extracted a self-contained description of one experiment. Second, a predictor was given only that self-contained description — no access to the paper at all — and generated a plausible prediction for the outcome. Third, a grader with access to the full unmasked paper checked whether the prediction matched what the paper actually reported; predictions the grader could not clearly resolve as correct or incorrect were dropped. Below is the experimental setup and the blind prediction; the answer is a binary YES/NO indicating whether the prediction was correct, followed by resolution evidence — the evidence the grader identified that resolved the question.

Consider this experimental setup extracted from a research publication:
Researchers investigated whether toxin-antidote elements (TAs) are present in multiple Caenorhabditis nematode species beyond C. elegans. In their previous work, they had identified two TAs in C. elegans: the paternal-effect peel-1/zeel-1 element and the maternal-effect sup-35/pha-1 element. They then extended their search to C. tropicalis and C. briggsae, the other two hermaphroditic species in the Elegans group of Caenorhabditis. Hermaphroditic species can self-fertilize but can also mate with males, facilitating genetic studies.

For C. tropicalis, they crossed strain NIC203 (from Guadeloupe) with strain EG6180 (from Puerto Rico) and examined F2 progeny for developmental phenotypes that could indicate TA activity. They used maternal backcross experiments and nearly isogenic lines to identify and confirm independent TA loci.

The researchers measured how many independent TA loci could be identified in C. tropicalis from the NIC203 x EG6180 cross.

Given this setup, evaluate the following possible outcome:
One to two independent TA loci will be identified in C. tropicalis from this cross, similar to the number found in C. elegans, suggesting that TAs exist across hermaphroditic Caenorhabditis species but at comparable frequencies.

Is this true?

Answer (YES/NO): NO